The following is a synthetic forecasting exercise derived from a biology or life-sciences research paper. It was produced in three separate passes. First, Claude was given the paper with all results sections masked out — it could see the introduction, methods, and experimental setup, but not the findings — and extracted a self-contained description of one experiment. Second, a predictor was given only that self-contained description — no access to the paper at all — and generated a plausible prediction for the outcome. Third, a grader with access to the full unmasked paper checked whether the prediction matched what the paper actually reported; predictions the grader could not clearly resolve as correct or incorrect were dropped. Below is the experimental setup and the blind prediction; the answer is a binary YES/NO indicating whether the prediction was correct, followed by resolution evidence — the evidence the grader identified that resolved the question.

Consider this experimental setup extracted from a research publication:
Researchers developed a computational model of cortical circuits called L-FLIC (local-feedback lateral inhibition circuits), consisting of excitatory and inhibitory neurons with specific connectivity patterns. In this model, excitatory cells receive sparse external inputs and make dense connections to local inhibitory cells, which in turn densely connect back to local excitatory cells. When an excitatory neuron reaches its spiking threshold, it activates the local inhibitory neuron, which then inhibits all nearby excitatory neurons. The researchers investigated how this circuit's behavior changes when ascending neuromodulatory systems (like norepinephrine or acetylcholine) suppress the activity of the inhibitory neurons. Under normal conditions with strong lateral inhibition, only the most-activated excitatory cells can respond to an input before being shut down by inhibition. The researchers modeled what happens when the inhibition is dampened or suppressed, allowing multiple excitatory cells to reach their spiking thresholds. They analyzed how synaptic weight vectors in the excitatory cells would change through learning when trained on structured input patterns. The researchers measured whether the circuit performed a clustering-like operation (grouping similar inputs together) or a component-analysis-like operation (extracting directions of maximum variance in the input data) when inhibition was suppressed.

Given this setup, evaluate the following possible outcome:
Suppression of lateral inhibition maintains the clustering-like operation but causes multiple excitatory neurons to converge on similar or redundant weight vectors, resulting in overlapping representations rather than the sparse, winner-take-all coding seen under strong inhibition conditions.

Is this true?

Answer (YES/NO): NO